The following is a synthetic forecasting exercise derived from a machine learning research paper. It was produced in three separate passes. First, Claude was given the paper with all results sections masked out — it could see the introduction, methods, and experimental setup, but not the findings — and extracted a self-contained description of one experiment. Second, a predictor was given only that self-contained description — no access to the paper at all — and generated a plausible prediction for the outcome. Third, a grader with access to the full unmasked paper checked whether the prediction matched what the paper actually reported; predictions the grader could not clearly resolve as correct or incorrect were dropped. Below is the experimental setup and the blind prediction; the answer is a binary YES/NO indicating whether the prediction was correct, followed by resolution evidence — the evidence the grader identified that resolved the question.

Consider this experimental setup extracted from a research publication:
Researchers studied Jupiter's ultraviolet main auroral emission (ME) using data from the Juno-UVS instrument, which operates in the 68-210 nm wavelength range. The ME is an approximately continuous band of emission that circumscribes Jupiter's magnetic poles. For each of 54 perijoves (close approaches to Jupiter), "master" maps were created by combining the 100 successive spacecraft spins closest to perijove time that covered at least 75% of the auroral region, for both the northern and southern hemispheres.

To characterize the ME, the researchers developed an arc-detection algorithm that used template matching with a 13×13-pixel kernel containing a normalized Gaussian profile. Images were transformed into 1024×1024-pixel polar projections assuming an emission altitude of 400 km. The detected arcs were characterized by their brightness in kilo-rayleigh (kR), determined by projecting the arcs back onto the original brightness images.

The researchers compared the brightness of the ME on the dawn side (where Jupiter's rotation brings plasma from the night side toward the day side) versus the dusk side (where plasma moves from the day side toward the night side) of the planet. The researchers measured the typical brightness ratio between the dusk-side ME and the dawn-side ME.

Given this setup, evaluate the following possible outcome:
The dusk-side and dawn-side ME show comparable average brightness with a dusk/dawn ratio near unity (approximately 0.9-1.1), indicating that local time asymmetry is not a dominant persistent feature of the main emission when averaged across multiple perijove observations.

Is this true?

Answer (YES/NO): NO